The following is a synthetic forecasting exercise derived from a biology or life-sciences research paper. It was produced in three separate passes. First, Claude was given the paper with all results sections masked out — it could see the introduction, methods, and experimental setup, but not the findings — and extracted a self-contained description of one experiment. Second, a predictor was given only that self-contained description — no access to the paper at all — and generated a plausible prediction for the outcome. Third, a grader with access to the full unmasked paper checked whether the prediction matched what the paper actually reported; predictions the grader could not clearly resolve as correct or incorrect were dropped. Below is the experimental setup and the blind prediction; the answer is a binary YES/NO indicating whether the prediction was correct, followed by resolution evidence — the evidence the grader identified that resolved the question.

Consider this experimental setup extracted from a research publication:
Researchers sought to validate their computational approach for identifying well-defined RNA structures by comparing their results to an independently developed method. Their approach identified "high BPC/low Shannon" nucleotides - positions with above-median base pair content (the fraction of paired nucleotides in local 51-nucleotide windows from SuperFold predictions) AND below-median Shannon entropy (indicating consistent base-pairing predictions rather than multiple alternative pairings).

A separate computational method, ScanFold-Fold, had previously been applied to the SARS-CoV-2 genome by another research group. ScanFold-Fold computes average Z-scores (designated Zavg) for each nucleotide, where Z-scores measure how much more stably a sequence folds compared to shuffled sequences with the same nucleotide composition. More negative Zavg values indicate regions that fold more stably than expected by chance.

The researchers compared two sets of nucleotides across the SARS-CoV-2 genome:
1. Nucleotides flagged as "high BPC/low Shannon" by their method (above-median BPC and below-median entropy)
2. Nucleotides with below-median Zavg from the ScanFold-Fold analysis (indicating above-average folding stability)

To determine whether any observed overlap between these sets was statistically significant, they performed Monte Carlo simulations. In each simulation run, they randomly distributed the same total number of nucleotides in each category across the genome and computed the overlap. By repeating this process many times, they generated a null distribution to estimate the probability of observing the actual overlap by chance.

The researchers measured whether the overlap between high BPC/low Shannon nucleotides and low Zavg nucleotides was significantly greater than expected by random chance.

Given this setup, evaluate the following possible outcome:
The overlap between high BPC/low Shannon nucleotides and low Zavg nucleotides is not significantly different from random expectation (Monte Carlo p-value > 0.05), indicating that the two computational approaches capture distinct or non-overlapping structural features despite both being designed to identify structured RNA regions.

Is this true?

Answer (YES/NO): NO